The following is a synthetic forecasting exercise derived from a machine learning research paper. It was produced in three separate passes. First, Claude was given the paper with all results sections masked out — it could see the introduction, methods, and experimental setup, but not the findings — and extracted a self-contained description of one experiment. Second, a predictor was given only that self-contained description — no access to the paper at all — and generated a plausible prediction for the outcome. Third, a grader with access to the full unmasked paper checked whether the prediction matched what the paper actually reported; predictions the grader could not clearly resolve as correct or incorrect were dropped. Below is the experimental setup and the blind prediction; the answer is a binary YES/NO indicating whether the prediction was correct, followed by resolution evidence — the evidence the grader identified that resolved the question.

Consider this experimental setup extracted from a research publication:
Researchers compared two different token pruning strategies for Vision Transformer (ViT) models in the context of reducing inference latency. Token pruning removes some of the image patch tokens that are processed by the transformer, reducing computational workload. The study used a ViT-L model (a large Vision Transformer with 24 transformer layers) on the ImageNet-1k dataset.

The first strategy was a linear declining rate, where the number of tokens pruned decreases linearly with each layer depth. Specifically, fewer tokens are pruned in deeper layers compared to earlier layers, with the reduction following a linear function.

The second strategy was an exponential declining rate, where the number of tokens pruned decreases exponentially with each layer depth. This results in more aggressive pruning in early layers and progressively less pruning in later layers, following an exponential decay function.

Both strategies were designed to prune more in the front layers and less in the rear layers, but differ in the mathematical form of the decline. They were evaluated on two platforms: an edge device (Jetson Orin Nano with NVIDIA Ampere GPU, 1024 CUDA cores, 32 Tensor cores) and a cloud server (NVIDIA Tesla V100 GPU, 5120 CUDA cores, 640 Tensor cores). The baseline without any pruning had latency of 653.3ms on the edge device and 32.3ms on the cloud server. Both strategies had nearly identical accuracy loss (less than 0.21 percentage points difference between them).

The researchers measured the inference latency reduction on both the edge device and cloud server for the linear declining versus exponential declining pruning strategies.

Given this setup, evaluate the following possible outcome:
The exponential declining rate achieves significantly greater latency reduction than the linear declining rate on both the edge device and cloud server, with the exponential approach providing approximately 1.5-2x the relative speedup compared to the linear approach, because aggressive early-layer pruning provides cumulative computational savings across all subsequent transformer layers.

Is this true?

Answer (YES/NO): NO